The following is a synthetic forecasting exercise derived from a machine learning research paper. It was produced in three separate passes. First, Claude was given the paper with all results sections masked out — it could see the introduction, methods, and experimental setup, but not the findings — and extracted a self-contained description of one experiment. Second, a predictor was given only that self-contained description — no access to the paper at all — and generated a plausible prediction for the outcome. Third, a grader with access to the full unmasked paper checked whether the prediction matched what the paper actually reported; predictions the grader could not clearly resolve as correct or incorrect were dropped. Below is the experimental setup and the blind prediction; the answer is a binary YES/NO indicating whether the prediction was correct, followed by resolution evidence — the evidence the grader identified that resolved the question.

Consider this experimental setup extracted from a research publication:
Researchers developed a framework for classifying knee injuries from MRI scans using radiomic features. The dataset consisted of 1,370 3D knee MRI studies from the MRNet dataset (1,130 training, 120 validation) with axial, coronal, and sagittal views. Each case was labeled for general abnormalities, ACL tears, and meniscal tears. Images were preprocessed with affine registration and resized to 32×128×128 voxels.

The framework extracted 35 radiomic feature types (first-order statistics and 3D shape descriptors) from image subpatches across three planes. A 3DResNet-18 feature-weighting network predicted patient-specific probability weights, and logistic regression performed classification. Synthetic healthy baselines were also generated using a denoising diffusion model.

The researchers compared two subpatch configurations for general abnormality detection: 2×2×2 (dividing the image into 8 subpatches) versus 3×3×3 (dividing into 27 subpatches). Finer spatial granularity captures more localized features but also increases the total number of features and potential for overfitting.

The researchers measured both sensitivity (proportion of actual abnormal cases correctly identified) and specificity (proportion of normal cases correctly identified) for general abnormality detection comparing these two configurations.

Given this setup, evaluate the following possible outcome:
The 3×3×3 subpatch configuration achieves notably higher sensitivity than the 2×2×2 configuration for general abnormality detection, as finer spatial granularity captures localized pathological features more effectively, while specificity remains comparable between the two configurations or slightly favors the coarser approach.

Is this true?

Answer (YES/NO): NO